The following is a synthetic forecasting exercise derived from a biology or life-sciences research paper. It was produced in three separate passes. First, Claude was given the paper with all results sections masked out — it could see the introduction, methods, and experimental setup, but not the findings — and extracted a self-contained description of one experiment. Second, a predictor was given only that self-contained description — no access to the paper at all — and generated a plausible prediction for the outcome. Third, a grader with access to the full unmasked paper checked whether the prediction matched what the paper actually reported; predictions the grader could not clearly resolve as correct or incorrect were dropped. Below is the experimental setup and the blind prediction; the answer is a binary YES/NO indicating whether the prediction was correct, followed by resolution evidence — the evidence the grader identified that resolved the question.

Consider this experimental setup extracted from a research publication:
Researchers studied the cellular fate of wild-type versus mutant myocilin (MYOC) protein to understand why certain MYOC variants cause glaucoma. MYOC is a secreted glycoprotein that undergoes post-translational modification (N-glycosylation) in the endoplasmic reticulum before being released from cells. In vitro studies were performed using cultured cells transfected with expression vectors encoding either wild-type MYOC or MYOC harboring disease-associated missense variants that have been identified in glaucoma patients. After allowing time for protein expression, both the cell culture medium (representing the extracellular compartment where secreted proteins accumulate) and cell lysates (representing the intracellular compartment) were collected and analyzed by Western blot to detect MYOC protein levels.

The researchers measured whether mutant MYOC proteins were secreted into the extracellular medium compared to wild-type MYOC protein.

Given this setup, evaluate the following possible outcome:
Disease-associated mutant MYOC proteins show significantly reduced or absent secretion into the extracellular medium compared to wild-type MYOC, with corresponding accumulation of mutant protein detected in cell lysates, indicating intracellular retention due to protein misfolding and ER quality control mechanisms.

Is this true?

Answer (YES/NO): YES